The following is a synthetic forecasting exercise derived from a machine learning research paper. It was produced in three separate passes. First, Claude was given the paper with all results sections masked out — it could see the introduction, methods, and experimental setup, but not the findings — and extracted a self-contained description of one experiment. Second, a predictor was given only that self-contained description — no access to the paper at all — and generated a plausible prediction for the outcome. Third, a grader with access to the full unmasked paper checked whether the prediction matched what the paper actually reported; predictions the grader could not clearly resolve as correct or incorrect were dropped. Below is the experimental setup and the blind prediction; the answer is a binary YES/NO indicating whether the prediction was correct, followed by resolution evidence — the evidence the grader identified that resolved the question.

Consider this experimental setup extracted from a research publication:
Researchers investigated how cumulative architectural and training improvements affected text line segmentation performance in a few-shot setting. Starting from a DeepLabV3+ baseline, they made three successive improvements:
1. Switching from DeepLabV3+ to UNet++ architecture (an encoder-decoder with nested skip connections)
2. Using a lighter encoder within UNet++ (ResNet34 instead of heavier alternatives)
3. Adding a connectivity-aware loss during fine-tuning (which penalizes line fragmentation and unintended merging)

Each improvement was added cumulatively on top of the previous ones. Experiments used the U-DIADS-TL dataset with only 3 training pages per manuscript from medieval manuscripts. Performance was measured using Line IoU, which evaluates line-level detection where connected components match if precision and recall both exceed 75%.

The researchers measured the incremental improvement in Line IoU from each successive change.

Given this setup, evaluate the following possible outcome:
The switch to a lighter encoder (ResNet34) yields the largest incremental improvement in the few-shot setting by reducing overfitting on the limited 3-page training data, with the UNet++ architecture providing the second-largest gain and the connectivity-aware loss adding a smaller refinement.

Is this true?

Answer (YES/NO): NO